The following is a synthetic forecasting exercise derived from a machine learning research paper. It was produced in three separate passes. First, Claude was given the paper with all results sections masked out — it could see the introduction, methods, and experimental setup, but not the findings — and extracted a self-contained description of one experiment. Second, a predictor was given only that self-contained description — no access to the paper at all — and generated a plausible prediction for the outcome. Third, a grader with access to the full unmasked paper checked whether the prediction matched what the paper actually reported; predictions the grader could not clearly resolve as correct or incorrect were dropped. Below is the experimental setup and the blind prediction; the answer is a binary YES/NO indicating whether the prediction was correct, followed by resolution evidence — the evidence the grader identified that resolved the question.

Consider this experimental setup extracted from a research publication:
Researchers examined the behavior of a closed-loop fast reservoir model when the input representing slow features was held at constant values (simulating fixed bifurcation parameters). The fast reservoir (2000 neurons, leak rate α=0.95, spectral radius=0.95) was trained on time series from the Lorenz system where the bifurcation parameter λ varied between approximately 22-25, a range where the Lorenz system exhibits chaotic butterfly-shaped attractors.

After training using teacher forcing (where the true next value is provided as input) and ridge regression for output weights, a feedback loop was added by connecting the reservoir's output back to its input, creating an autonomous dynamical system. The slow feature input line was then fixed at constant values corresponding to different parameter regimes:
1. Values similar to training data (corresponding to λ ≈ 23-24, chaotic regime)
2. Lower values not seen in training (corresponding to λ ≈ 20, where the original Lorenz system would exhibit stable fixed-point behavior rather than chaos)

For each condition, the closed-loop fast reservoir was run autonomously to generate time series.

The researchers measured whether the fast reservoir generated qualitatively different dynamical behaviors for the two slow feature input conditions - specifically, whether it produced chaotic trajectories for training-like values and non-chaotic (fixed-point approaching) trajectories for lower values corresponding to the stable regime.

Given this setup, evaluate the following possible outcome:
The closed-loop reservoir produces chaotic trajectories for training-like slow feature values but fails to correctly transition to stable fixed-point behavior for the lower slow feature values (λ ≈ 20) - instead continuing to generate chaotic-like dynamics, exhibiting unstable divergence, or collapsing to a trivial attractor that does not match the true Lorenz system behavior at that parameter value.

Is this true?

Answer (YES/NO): NO